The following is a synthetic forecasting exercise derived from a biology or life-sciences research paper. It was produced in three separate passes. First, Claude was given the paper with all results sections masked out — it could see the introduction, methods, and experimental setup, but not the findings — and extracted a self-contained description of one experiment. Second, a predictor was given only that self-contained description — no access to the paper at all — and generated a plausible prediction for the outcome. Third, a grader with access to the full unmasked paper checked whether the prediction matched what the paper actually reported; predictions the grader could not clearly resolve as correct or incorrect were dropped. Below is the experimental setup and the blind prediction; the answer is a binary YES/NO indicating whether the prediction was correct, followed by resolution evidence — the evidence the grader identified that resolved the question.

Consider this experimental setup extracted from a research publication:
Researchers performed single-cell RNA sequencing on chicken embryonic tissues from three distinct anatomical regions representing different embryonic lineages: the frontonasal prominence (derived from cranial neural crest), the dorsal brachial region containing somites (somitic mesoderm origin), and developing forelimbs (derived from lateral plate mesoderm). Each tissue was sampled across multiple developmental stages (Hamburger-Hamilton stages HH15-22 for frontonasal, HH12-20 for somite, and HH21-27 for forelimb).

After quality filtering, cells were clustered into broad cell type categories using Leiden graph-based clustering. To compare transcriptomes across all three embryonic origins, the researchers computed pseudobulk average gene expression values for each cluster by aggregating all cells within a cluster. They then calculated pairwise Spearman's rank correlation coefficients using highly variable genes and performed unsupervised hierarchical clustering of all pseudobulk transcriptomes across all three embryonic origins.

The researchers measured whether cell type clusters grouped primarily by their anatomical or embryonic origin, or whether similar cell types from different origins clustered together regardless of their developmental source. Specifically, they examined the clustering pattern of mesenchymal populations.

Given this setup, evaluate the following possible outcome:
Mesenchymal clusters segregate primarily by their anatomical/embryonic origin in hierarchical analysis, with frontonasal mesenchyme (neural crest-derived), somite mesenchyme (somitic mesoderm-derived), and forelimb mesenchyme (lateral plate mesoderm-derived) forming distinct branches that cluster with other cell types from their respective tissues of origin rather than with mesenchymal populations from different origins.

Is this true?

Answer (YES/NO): NO